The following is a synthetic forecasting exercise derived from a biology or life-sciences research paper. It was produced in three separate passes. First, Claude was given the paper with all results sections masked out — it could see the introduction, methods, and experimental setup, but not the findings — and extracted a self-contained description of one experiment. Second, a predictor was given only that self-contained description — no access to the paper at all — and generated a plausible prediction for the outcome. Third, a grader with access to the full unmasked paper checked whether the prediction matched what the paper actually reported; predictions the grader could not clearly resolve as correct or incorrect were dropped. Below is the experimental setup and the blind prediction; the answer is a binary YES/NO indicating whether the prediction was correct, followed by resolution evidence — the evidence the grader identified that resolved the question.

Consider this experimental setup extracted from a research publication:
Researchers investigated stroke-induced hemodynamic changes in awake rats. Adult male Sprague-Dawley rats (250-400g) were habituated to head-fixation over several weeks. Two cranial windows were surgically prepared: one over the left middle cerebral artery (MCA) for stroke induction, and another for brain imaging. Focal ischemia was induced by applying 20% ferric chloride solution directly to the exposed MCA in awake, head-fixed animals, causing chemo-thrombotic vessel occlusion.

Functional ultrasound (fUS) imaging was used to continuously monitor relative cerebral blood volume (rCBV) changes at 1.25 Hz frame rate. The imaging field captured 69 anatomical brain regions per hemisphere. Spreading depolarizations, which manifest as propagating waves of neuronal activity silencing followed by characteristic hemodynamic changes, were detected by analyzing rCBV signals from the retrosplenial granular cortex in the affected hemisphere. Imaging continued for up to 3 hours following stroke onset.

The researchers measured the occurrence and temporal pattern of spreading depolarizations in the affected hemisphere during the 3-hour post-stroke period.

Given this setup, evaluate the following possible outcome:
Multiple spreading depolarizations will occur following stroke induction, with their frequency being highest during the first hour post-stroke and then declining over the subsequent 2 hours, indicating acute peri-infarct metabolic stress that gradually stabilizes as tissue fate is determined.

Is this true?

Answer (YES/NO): NO